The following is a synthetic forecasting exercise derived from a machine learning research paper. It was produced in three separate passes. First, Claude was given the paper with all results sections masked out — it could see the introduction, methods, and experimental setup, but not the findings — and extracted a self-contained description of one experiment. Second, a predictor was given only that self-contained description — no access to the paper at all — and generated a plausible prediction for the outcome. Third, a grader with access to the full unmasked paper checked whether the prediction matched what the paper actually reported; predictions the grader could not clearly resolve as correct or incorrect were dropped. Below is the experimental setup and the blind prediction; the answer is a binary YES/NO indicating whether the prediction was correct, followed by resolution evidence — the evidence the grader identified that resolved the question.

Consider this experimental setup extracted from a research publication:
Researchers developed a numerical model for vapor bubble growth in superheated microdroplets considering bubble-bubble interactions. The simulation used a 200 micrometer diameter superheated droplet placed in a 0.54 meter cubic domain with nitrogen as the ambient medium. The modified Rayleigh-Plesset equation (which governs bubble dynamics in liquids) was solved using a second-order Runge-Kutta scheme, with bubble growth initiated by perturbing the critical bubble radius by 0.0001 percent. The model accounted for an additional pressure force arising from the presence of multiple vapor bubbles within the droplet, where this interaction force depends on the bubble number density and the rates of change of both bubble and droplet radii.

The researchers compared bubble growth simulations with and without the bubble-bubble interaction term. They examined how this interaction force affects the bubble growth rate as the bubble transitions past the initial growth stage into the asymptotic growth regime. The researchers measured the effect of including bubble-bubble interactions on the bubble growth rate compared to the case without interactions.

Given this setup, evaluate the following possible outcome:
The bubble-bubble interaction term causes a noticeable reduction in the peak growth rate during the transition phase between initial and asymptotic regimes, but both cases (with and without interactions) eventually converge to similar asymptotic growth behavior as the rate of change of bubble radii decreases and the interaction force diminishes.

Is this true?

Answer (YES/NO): NO